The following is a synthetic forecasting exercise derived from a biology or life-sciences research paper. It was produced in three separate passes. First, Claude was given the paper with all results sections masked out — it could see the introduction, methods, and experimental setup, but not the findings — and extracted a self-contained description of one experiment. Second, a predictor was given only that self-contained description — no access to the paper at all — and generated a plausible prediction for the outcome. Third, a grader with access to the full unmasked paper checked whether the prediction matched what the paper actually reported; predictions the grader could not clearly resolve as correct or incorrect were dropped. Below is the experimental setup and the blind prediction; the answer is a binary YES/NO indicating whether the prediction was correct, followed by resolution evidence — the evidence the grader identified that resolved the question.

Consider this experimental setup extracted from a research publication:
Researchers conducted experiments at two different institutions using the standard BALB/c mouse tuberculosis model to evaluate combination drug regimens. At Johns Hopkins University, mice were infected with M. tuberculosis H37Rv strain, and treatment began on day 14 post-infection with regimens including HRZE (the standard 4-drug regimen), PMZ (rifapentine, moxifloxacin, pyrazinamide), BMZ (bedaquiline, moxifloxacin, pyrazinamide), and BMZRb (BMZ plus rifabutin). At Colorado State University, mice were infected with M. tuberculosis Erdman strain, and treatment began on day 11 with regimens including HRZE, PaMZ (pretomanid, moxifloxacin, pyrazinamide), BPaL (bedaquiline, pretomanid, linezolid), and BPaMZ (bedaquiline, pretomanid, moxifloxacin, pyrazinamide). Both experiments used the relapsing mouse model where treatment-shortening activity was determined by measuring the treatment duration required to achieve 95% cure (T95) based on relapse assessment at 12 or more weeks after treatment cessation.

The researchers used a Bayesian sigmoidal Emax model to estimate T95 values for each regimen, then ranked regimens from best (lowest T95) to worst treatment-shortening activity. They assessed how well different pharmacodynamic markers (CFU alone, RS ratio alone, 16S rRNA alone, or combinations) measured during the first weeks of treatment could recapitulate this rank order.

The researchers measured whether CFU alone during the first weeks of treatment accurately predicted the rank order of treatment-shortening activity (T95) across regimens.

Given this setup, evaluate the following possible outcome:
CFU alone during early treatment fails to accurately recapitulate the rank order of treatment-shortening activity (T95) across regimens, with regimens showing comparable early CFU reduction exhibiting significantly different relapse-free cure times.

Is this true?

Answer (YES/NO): YES